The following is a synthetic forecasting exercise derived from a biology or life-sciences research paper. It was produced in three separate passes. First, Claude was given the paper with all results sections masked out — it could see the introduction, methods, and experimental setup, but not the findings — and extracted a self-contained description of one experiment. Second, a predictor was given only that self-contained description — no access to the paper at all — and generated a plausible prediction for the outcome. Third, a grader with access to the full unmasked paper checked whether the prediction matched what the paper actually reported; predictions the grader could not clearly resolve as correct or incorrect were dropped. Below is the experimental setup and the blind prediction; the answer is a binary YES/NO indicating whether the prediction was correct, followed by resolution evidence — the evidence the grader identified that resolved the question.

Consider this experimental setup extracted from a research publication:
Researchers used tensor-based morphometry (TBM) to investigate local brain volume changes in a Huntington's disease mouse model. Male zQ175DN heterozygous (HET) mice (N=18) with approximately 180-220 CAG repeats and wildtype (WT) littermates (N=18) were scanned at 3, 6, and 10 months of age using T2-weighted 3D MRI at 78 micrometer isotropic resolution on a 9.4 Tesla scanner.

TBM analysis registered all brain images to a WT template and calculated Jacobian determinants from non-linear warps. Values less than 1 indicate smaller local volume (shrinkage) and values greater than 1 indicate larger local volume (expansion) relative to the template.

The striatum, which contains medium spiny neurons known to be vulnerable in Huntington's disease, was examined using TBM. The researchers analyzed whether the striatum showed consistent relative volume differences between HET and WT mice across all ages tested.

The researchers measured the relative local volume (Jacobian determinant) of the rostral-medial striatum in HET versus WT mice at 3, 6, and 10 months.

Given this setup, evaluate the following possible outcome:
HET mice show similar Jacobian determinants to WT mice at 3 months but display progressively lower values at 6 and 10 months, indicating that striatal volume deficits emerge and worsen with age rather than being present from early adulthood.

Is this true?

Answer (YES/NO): YES